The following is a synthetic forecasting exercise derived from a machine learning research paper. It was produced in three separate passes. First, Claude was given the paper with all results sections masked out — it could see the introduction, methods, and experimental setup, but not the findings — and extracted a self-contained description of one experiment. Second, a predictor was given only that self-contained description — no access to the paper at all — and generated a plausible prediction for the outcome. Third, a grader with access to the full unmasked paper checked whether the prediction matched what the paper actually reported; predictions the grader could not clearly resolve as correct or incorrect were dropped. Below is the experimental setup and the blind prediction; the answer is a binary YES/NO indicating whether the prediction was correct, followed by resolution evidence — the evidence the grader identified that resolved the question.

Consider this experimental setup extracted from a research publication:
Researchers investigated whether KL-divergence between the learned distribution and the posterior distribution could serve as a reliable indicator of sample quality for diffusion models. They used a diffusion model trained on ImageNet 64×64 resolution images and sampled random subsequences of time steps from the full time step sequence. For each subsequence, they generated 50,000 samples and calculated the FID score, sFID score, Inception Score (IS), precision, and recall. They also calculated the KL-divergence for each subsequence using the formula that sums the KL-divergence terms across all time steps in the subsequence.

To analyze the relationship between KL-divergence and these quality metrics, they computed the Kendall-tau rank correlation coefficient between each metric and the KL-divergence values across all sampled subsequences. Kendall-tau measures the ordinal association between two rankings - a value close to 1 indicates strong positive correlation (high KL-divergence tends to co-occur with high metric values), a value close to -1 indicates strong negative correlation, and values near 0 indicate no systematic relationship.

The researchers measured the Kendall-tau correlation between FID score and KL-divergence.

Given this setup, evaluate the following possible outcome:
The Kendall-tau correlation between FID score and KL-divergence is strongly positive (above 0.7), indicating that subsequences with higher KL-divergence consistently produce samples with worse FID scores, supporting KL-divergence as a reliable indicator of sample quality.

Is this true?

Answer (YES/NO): NO